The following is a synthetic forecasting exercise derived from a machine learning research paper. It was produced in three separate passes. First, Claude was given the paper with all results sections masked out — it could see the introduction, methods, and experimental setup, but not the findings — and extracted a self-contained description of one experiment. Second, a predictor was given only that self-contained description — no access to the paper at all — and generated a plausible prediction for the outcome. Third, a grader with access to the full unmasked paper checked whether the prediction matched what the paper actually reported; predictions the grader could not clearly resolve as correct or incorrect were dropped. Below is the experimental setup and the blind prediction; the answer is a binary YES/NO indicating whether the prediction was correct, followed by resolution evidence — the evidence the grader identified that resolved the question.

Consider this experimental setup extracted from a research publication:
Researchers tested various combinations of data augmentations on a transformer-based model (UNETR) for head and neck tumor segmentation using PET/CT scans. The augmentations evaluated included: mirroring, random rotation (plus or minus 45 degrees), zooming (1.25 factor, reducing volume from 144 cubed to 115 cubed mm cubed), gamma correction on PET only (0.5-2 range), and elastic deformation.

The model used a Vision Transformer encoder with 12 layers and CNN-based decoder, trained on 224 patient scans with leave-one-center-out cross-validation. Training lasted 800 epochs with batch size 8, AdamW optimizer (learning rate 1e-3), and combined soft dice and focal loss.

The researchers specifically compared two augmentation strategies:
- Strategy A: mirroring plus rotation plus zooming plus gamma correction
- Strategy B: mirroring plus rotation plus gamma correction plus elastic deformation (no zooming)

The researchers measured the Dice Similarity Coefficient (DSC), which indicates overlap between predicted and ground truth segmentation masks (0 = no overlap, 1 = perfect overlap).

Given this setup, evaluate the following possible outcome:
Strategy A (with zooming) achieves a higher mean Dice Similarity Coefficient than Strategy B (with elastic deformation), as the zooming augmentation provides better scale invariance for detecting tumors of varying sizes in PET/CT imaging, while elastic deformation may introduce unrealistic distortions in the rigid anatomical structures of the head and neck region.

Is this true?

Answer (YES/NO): NO